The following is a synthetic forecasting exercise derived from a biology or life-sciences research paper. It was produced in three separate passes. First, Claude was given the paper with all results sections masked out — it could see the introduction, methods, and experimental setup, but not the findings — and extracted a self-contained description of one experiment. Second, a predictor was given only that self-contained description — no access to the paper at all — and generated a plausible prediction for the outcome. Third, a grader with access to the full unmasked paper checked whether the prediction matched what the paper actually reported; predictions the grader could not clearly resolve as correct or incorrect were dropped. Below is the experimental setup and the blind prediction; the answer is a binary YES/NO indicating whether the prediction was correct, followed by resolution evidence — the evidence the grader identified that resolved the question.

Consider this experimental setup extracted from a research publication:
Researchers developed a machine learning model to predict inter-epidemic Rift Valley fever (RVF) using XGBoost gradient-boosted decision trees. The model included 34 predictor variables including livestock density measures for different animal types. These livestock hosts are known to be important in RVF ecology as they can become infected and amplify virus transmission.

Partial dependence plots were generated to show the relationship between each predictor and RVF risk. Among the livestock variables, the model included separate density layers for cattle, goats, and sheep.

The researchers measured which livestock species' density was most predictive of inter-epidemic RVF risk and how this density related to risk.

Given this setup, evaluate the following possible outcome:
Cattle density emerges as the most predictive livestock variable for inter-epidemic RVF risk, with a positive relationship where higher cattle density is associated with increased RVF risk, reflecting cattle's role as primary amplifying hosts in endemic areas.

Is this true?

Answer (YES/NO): NO